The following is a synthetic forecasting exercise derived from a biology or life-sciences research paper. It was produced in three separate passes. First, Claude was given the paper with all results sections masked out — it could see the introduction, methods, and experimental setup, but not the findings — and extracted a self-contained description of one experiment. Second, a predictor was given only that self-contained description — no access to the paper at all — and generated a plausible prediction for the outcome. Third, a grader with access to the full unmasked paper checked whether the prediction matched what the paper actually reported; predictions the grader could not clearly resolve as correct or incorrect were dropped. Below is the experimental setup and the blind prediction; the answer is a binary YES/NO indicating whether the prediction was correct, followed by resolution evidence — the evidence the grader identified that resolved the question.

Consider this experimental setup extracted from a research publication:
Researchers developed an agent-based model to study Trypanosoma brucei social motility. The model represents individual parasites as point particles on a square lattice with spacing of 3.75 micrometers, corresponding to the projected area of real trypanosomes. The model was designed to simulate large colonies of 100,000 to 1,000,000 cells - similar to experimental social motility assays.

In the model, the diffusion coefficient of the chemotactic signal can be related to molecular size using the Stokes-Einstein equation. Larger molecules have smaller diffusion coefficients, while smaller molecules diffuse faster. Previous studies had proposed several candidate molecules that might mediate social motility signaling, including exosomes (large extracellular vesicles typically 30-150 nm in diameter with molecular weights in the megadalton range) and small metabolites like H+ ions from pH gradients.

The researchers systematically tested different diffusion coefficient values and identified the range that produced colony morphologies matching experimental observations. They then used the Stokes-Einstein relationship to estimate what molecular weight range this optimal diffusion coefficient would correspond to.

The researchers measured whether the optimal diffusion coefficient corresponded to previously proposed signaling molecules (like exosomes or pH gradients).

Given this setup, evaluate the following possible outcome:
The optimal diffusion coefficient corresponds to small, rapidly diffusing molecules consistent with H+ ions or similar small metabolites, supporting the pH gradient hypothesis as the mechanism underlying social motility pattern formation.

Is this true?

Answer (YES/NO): NO